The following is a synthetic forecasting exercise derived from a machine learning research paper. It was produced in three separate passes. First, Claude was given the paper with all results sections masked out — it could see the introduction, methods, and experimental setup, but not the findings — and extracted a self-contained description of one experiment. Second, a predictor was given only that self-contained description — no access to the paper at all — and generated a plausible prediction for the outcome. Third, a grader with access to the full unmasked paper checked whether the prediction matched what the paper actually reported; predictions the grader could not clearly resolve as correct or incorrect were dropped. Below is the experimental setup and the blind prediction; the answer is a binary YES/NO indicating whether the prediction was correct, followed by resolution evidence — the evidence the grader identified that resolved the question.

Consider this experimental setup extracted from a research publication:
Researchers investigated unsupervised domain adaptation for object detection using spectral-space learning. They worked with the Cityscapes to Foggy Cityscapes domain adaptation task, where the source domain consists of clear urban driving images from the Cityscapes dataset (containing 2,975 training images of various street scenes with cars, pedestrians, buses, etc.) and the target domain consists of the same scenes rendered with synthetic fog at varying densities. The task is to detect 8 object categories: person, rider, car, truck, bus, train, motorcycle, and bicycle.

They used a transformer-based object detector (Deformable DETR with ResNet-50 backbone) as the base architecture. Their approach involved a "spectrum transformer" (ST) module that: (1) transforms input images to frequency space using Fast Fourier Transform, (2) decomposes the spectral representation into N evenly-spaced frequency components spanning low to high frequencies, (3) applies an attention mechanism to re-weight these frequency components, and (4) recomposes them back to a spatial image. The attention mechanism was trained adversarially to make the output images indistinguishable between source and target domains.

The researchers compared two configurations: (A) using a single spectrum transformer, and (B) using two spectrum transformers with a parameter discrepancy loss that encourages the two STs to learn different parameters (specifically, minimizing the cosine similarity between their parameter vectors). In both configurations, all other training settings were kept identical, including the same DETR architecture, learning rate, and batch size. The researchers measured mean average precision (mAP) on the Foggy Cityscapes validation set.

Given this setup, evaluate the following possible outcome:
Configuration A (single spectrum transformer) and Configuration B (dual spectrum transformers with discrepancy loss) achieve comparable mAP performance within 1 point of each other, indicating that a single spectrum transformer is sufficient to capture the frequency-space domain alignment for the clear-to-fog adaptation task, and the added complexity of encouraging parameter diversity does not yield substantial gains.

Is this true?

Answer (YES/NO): NO